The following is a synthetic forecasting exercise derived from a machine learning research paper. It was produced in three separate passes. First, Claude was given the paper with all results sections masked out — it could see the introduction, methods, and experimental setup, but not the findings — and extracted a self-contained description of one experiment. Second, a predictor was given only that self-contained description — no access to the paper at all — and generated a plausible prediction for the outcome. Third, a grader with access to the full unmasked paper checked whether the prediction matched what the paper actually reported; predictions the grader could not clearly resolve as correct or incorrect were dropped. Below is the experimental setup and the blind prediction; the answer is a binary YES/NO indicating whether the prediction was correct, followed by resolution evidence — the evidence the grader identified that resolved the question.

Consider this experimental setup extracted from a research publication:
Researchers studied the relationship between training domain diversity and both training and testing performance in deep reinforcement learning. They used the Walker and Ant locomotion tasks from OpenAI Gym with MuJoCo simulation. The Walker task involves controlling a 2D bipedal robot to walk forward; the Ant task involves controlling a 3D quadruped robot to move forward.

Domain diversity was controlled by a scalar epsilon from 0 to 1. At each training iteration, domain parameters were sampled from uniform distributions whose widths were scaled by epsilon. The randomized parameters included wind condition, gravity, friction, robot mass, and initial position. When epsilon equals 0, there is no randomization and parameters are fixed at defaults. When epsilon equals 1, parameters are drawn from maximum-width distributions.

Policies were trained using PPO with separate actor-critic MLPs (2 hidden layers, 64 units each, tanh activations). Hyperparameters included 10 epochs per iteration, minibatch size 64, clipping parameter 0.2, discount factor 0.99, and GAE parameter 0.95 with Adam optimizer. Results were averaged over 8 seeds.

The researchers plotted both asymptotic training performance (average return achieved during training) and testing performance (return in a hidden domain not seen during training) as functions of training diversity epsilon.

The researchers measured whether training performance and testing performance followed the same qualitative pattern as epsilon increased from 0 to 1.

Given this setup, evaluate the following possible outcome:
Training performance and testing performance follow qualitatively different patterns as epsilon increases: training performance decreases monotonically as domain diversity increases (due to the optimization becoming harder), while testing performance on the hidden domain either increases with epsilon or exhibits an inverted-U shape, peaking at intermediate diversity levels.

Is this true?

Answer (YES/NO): YES